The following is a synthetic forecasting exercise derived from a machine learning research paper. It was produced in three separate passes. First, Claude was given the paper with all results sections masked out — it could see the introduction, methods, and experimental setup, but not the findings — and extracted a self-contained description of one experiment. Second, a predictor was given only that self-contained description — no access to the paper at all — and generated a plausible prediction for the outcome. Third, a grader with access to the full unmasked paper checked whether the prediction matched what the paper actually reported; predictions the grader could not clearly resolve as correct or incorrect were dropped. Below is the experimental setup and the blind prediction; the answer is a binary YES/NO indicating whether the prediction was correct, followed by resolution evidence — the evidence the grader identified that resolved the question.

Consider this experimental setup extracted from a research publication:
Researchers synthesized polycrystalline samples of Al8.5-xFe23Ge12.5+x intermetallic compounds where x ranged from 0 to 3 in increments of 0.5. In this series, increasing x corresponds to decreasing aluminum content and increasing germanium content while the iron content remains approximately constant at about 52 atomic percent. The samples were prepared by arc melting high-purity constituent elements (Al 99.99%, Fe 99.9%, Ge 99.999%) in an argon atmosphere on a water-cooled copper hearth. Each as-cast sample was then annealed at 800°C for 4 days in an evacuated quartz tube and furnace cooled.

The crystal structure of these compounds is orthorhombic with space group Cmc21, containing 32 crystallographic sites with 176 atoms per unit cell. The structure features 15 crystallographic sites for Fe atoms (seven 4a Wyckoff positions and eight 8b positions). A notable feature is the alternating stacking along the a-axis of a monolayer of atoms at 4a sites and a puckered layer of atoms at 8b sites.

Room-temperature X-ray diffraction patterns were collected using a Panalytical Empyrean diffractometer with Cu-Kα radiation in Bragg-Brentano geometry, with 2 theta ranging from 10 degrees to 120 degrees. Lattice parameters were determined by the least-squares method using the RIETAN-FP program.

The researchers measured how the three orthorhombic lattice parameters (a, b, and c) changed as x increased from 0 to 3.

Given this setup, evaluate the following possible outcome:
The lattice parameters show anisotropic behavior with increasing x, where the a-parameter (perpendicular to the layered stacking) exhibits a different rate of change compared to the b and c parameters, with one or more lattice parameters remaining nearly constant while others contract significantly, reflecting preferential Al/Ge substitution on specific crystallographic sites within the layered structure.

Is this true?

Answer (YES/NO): NO